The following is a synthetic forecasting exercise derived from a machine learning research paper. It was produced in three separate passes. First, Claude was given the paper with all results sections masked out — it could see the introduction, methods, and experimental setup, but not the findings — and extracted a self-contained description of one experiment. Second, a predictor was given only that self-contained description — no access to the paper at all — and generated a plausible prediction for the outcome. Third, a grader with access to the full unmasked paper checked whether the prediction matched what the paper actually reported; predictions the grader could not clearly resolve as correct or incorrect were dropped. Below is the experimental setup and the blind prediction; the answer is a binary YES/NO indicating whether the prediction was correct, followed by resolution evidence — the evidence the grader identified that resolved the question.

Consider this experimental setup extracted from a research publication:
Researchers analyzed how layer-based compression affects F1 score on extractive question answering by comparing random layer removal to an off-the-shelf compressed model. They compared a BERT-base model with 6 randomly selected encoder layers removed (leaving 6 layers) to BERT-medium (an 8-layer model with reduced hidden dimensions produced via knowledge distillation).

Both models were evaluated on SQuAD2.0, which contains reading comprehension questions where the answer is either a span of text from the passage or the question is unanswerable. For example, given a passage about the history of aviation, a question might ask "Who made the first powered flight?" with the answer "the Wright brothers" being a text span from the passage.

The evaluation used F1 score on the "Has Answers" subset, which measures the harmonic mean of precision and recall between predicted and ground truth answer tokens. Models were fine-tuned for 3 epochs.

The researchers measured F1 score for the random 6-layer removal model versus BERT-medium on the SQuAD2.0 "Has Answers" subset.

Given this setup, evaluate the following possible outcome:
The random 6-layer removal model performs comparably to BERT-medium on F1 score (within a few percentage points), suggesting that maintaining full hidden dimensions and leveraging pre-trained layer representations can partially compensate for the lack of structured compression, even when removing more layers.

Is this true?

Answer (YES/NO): NO